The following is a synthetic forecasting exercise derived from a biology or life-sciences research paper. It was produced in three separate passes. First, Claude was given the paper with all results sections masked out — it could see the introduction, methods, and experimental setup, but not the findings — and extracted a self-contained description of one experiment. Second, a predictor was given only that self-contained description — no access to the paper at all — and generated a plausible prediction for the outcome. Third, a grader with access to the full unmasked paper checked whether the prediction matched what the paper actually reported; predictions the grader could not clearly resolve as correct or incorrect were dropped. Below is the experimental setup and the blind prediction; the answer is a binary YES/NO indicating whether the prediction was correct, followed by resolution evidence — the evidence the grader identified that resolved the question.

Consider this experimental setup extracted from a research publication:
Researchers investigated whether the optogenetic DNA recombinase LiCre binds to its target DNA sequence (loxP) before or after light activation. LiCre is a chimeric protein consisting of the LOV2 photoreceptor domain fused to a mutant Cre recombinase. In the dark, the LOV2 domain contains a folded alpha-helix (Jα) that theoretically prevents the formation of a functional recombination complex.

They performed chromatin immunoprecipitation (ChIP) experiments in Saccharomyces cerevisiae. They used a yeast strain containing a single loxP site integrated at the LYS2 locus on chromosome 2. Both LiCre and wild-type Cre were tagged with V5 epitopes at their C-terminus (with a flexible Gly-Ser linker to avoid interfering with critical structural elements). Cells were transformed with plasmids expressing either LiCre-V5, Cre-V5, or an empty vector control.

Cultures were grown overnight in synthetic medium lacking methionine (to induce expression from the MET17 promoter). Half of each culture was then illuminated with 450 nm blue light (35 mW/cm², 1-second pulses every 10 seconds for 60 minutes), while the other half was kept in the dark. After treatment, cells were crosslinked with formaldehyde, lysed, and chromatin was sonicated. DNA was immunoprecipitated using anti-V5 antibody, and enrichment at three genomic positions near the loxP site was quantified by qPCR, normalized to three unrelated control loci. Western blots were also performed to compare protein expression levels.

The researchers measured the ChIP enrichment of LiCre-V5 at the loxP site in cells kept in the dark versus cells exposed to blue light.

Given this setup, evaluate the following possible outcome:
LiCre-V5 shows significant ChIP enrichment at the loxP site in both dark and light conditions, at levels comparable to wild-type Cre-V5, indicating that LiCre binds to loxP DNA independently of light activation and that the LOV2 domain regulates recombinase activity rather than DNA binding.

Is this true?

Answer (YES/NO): NO